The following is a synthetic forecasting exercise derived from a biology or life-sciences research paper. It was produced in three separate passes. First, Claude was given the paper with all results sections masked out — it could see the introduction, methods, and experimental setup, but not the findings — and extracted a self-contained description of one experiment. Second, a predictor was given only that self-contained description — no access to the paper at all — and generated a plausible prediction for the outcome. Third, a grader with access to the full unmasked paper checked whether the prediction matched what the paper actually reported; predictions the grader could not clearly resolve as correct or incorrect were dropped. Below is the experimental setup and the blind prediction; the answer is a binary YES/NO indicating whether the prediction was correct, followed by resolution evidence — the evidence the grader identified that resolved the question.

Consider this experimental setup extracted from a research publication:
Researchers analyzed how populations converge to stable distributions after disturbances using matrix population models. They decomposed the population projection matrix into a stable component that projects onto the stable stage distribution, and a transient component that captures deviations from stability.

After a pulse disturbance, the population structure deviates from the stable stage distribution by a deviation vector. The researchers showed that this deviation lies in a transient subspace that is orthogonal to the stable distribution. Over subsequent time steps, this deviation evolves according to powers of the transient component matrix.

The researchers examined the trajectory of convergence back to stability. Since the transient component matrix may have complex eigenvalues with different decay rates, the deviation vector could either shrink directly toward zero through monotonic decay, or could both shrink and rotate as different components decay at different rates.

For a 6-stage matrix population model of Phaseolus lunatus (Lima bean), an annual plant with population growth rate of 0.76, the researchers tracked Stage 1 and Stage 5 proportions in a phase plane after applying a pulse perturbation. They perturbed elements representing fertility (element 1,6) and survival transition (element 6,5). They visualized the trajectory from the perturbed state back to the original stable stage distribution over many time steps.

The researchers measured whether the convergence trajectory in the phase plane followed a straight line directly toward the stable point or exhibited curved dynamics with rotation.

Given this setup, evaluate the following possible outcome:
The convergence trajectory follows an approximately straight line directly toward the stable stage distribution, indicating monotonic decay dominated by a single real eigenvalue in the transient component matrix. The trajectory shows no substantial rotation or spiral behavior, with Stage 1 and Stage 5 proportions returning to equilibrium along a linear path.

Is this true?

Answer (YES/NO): NO